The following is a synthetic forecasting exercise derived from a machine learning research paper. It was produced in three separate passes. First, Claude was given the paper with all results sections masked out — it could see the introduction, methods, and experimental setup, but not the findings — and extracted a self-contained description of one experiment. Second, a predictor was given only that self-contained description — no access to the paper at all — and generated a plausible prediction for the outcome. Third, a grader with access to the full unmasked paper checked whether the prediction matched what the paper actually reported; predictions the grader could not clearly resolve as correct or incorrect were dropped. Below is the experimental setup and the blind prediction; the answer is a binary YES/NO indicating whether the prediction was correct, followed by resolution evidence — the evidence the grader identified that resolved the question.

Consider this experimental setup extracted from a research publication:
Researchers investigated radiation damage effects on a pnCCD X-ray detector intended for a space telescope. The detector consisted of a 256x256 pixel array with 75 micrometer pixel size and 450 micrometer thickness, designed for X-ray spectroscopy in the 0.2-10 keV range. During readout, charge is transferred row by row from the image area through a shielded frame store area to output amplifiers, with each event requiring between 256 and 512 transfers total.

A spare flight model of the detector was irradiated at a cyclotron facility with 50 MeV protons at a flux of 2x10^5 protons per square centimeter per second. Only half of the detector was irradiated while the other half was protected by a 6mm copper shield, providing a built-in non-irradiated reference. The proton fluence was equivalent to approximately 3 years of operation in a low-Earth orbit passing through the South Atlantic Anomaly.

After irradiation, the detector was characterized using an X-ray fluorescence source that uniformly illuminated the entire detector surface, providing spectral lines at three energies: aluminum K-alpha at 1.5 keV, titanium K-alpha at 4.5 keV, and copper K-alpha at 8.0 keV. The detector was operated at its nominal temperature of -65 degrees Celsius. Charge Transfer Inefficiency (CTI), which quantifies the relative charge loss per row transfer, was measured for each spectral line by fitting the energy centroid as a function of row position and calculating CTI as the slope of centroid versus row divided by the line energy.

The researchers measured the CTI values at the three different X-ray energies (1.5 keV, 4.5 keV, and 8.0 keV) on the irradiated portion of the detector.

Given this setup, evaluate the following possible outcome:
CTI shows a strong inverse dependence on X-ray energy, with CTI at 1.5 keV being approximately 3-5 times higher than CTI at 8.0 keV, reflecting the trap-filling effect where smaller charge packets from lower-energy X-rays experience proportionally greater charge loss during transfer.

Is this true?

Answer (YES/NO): NO